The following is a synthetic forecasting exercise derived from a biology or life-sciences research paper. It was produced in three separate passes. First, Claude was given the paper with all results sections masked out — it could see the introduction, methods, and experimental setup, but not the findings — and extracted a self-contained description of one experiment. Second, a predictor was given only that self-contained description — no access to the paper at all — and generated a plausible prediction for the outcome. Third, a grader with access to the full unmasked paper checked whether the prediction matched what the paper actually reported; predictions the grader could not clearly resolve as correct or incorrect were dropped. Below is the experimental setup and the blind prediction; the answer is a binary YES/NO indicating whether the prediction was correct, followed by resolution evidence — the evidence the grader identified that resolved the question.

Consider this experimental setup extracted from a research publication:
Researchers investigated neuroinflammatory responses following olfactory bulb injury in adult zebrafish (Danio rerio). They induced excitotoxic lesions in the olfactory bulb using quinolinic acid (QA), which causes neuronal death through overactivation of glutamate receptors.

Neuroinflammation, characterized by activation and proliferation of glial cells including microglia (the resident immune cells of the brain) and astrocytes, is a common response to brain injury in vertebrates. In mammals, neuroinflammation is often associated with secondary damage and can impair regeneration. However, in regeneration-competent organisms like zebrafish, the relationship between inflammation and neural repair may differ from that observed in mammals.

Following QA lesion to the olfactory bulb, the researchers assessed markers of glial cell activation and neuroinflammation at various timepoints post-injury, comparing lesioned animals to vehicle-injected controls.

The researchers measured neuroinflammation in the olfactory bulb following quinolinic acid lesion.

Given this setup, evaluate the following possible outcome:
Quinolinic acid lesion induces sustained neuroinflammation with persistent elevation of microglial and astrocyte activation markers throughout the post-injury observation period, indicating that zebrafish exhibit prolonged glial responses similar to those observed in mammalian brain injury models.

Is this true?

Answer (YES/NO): NO